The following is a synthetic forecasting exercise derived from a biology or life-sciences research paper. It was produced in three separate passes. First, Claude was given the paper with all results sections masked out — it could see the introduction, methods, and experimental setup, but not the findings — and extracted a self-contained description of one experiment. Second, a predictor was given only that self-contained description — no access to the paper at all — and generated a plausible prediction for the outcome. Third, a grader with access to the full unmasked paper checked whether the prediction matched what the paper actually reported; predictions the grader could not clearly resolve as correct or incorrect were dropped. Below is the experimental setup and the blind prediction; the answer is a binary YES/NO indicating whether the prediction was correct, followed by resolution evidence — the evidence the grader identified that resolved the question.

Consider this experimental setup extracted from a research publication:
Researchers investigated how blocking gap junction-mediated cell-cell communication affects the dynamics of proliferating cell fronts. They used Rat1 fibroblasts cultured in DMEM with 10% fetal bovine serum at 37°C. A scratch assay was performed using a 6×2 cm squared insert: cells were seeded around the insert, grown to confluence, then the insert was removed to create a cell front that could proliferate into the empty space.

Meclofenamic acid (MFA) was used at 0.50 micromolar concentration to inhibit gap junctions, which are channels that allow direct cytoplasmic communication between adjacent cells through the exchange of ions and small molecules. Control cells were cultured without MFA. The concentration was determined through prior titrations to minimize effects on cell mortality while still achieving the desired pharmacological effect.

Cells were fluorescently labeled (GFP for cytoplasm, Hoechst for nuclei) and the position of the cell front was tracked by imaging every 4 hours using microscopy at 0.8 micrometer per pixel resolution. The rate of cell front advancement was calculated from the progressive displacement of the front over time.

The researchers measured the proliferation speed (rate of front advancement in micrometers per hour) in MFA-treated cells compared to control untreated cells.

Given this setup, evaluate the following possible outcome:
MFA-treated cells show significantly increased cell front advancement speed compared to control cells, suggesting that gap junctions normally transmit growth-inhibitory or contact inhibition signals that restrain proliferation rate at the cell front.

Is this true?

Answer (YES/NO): YES